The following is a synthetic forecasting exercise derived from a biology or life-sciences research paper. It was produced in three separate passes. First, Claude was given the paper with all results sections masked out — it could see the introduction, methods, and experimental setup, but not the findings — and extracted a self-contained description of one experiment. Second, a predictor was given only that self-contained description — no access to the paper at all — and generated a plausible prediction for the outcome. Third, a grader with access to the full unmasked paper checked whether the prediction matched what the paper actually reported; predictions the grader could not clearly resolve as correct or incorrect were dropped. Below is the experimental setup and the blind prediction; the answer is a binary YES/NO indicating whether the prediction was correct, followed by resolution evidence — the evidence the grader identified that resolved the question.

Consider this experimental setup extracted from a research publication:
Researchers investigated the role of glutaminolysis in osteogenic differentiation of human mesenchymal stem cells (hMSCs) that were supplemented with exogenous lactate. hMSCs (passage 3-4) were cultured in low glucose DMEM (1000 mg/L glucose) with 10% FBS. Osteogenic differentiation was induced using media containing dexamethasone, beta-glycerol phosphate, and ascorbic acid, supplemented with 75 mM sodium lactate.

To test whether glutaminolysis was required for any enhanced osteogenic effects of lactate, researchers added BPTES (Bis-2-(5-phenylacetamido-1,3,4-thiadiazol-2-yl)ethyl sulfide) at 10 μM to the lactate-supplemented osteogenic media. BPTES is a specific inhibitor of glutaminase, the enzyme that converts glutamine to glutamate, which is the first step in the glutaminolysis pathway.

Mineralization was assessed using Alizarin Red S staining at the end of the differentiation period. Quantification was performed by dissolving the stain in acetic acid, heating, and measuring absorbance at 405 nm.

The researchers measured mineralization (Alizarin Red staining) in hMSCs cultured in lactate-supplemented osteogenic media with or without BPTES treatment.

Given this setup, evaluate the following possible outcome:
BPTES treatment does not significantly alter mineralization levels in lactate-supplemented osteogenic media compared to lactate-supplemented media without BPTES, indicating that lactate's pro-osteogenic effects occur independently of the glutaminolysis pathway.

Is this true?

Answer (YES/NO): NO